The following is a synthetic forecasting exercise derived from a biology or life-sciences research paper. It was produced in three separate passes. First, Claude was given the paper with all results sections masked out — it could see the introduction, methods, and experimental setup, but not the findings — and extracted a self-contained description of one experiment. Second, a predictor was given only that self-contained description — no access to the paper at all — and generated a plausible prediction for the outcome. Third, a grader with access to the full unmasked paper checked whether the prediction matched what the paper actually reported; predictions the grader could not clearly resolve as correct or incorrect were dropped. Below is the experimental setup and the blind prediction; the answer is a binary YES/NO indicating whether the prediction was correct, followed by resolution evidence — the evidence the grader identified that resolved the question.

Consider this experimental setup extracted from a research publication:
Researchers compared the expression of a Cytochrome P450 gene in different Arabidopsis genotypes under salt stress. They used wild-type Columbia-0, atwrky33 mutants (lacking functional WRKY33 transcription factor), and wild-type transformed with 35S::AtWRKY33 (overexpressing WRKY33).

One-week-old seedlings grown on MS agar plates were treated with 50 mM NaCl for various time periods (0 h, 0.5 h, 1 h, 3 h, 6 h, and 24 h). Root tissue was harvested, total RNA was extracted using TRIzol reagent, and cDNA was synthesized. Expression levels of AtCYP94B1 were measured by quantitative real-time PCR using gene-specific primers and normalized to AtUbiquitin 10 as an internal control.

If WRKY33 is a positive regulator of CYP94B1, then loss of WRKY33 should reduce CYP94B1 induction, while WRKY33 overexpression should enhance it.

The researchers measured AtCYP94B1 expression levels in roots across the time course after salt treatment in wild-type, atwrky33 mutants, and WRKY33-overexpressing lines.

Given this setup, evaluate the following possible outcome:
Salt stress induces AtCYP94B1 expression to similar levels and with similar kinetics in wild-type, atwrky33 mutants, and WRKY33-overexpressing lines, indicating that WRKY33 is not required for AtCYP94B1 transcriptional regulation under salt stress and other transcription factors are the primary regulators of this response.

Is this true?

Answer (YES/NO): NO